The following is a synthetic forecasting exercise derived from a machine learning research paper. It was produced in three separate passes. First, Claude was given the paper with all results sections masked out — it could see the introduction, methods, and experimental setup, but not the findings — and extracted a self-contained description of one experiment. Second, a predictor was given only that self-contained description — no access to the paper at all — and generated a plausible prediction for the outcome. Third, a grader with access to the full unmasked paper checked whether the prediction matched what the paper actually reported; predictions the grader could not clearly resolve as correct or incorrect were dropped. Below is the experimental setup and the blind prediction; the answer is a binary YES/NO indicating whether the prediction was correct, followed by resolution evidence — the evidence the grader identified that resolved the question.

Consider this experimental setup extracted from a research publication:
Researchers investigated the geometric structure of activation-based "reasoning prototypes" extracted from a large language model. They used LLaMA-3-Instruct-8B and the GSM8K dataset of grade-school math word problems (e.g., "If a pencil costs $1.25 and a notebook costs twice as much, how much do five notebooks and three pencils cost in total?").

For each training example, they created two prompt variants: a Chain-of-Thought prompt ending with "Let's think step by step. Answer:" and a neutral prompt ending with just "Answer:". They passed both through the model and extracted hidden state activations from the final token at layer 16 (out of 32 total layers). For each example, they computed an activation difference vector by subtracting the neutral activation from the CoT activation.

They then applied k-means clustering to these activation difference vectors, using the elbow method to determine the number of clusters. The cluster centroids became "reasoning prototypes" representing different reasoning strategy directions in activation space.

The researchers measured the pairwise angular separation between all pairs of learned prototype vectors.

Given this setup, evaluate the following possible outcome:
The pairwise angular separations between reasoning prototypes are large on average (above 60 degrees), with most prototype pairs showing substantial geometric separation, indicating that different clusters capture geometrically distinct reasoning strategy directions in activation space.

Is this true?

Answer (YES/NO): NO